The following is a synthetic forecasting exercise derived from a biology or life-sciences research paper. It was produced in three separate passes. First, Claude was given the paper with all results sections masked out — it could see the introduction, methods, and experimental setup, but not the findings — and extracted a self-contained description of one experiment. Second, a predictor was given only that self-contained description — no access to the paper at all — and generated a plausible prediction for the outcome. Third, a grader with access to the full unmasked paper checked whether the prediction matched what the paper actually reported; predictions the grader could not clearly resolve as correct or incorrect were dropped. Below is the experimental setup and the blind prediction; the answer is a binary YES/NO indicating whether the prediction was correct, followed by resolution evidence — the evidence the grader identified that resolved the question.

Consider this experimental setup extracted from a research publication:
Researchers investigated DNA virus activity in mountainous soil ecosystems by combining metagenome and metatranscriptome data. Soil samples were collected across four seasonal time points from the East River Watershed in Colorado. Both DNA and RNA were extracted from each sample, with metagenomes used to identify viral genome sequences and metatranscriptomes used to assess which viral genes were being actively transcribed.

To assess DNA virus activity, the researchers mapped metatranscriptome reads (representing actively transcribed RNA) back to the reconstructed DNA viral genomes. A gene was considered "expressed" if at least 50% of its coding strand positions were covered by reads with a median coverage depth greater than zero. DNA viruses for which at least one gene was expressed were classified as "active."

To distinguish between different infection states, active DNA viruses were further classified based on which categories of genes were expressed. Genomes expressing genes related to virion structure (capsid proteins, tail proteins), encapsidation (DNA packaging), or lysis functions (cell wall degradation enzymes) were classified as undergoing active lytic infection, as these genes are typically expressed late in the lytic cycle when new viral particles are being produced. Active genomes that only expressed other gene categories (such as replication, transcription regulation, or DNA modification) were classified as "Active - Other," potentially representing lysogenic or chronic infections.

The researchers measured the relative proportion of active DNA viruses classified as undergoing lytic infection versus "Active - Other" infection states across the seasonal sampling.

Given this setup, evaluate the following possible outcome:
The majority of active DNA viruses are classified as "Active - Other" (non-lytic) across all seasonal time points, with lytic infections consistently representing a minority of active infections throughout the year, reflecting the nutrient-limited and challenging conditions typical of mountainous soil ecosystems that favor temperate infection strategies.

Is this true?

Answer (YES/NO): NO